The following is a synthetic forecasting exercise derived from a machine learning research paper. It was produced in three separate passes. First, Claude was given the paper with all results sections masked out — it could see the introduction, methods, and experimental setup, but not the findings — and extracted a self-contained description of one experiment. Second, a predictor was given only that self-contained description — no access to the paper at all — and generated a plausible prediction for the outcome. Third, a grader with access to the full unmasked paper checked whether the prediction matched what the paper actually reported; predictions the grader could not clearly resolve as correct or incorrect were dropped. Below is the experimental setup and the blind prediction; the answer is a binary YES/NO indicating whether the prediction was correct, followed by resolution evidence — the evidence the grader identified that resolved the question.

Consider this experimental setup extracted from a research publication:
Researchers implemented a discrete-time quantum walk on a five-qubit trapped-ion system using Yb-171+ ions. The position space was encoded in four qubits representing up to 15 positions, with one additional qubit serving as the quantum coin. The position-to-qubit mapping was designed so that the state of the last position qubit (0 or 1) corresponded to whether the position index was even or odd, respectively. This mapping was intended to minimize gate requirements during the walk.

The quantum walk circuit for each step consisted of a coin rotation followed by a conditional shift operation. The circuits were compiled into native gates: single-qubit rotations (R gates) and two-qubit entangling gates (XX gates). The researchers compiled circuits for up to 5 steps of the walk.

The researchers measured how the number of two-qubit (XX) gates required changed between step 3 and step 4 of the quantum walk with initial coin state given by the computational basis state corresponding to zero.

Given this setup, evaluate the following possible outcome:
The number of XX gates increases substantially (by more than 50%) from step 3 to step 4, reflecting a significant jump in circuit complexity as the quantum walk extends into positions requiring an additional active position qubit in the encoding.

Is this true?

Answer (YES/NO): YES